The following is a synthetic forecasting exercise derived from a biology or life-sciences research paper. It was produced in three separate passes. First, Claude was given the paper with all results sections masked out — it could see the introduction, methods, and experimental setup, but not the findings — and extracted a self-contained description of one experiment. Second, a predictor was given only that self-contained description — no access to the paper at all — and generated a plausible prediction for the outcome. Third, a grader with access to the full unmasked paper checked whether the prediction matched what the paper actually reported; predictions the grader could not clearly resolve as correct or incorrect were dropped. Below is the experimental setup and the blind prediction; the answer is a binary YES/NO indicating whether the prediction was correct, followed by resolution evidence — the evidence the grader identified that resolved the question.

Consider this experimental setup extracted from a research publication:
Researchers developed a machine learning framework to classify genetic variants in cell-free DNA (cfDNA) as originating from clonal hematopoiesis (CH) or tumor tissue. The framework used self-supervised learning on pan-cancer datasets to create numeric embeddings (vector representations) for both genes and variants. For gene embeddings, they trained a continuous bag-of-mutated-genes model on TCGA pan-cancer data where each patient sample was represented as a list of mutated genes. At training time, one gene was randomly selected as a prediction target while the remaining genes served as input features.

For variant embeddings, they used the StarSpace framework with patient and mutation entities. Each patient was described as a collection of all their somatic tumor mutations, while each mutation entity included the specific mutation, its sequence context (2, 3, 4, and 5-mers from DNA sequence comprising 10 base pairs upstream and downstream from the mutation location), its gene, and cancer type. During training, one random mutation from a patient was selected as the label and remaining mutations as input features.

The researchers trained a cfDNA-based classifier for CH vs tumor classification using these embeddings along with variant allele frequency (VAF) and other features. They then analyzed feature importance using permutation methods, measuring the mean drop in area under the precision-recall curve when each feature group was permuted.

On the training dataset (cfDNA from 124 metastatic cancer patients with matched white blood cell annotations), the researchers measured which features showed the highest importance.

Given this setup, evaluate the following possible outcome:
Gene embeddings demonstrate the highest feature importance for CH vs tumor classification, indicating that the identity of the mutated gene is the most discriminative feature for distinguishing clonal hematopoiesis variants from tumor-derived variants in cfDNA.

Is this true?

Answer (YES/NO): NO